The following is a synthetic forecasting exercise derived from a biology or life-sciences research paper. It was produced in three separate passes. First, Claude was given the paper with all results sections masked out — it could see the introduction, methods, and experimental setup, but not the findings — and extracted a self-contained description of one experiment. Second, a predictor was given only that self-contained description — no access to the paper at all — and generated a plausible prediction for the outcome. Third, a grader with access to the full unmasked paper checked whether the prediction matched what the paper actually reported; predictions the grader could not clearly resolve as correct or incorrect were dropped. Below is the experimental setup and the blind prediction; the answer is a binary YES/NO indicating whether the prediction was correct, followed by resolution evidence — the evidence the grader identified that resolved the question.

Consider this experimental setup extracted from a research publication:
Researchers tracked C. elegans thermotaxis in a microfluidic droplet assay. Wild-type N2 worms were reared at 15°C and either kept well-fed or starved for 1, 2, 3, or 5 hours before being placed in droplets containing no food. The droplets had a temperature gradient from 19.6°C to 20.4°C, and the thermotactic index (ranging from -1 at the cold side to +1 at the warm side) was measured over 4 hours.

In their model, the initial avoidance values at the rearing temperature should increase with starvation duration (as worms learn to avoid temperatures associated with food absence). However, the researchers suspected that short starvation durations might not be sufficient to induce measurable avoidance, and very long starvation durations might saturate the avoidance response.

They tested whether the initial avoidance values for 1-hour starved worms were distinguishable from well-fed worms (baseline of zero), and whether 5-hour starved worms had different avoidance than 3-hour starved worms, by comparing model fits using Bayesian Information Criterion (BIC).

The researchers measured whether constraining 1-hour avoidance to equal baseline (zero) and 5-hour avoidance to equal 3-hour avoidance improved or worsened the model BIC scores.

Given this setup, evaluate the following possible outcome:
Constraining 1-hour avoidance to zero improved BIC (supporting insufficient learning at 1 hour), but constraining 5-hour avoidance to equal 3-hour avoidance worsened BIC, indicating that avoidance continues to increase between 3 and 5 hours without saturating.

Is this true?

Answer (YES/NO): NO